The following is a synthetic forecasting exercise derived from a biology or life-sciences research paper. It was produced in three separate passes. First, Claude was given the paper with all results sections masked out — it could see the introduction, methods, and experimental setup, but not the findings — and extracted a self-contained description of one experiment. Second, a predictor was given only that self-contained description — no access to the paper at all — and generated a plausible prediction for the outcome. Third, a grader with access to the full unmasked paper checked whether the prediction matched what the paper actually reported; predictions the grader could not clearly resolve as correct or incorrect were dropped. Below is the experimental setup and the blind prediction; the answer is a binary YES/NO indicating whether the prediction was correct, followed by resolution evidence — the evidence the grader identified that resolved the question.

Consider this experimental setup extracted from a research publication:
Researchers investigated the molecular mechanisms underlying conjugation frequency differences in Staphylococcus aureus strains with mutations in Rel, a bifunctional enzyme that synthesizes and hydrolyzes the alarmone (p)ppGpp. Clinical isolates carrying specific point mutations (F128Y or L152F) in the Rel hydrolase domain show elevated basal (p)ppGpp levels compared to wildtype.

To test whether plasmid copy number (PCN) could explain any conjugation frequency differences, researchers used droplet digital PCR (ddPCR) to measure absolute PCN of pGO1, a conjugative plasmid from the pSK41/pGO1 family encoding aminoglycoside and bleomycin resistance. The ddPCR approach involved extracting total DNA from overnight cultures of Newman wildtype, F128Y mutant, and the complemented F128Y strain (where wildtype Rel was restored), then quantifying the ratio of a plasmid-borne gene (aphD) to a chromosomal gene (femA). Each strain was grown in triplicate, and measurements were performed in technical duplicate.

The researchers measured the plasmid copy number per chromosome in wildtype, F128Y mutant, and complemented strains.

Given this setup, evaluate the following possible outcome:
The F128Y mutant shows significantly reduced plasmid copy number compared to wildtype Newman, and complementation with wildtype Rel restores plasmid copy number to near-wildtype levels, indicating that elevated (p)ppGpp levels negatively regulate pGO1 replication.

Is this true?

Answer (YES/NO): NO